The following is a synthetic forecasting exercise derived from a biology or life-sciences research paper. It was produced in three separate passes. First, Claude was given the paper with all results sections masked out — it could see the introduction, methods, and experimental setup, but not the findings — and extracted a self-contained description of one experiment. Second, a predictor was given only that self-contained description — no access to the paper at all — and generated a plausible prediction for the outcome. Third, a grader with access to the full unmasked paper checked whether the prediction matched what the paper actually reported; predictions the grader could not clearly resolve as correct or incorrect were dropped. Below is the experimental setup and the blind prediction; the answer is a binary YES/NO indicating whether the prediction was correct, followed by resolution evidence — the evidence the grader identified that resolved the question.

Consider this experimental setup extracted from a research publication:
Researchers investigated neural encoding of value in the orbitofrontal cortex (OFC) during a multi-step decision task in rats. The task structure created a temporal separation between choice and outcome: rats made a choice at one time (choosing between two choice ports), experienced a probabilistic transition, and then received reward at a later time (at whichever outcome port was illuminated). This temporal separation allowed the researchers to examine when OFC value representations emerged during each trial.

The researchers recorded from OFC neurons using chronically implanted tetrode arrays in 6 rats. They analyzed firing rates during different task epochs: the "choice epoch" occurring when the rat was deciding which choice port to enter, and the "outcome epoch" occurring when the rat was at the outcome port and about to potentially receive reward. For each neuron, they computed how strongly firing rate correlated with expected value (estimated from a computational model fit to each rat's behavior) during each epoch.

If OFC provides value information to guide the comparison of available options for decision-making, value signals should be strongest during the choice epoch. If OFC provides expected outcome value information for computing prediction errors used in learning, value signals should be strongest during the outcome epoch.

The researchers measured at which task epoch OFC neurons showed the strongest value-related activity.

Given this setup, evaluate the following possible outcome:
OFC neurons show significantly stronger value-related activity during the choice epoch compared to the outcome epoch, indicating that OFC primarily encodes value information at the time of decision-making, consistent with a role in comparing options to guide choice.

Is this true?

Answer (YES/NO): NO